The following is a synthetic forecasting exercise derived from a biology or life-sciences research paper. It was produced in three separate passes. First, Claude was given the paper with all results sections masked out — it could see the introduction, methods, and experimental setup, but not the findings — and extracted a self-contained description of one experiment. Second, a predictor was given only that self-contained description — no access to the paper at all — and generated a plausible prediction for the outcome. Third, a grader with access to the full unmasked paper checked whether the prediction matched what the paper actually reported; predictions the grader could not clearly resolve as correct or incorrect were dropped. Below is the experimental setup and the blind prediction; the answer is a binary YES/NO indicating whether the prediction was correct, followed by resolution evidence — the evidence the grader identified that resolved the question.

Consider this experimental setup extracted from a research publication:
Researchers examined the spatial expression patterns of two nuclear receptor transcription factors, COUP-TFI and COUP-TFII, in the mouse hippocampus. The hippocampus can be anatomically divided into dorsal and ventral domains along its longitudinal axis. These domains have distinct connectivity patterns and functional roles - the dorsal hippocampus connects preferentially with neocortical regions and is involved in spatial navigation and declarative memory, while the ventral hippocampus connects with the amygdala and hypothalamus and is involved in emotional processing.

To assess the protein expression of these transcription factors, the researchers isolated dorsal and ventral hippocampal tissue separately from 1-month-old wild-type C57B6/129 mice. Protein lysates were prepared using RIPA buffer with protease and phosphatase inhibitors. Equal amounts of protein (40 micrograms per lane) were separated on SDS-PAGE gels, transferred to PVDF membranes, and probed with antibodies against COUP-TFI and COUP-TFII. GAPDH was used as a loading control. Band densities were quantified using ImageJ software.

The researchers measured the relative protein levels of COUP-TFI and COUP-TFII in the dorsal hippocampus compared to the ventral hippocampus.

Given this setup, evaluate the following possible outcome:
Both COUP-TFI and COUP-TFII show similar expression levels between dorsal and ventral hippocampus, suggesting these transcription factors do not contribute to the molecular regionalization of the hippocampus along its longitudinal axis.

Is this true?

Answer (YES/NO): NO